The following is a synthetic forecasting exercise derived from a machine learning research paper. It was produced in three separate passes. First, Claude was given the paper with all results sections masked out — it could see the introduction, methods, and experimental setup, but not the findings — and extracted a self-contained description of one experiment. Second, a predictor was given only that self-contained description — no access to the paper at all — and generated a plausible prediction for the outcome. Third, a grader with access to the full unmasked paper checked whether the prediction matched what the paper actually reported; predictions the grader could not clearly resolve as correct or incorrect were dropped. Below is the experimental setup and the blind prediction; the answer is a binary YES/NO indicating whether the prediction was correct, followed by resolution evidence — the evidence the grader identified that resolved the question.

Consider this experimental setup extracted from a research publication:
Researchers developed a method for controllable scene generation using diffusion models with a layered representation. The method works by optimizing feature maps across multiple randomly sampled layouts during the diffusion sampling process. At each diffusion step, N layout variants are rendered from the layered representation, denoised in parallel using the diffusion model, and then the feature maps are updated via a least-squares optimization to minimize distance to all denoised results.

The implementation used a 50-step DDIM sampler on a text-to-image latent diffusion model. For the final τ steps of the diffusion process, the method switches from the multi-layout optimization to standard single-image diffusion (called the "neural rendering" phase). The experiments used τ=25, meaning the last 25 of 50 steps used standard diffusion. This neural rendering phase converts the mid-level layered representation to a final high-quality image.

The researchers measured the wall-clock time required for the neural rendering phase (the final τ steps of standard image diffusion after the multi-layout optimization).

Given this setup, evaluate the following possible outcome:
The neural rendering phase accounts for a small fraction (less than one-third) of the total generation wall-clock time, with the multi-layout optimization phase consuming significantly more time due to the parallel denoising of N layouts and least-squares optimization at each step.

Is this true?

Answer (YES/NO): YES